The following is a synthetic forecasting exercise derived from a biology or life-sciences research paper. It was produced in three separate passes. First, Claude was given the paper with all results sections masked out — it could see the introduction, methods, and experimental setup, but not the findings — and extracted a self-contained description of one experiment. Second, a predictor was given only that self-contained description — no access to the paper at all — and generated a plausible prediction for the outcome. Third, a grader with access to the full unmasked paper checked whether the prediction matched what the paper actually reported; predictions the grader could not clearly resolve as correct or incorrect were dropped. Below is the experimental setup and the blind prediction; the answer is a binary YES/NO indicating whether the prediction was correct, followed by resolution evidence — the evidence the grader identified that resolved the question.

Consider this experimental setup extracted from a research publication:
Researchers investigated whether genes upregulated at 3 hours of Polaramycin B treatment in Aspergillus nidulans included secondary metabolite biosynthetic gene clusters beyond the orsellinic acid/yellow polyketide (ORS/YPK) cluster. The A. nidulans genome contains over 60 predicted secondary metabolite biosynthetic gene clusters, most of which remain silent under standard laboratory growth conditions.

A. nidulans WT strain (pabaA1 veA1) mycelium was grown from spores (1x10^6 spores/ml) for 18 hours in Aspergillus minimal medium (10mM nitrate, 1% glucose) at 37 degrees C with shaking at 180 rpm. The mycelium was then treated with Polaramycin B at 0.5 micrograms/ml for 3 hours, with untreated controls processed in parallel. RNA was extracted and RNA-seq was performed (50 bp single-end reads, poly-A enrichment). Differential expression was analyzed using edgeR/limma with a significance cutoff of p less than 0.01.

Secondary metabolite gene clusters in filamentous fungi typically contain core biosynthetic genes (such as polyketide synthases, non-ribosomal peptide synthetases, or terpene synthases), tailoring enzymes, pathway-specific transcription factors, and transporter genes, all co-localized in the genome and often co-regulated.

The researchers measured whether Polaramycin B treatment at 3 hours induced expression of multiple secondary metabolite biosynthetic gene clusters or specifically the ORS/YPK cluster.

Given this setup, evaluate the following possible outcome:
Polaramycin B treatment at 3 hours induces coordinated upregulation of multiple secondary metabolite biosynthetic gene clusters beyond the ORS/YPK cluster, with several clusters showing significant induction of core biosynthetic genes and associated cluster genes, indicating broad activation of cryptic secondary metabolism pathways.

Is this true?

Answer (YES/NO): NO